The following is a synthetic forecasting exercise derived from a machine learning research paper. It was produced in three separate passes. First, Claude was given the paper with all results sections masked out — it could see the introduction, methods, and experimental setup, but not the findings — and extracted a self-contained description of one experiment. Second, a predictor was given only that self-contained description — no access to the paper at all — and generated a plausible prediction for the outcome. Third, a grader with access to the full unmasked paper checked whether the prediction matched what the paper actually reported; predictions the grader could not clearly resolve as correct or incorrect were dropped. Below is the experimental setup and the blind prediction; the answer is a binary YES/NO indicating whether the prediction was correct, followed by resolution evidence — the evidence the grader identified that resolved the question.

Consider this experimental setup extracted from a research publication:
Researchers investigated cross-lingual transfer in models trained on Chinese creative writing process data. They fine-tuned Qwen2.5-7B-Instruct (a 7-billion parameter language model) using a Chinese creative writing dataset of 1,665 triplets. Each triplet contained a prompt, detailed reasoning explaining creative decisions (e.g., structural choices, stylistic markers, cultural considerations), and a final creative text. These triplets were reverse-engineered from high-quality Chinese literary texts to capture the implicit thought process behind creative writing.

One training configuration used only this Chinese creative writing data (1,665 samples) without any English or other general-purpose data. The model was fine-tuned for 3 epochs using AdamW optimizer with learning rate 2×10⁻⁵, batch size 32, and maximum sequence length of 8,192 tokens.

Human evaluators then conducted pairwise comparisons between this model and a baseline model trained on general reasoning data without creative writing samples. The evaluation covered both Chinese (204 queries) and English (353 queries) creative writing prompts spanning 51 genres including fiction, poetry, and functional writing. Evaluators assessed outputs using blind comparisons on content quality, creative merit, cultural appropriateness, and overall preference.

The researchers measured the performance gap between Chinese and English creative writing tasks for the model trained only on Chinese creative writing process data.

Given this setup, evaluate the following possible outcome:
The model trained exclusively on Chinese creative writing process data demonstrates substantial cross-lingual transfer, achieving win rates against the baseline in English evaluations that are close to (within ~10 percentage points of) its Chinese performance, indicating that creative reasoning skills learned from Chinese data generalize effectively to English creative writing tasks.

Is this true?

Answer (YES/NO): NO